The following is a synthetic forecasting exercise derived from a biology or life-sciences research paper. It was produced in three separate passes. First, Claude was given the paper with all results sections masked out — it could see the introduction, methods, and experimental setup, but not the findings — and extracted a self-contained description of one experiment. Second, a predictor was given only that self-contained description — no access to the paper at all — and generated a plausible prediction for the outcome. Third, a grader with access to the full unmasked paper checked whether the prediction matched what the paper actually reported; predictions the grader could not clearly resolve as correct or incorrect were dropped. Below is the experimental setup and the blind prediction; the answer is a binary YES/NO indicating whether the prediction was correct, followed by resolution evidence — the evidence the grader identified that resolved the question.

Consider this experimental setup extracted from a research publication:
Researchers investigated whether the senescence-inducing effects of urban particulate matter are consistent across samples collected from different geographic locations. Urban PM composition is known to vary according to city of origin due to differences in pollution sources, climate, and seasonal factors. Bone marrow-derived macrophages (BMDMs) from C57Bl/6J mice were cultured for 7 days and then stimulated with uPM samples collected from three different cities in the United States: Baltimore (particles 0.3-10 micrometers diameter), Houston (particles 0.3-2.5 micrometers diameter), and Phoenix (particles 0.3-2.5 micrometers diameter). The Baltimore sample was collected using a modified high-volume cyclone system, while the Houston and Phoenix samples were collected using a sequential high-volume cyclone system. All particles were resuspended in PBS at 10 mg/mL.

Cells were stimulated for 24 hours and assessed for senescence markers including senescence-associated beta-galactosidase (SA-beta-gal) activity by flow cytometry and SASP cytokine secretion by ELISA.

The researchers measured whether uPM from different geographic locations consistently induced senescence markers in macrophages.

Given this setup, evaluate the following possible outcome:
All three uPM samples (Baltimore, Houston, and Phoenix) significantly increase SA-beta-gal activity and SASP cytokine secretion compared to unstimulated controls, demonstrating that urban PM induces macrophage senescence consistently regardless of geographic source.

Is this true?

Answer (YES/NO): YES